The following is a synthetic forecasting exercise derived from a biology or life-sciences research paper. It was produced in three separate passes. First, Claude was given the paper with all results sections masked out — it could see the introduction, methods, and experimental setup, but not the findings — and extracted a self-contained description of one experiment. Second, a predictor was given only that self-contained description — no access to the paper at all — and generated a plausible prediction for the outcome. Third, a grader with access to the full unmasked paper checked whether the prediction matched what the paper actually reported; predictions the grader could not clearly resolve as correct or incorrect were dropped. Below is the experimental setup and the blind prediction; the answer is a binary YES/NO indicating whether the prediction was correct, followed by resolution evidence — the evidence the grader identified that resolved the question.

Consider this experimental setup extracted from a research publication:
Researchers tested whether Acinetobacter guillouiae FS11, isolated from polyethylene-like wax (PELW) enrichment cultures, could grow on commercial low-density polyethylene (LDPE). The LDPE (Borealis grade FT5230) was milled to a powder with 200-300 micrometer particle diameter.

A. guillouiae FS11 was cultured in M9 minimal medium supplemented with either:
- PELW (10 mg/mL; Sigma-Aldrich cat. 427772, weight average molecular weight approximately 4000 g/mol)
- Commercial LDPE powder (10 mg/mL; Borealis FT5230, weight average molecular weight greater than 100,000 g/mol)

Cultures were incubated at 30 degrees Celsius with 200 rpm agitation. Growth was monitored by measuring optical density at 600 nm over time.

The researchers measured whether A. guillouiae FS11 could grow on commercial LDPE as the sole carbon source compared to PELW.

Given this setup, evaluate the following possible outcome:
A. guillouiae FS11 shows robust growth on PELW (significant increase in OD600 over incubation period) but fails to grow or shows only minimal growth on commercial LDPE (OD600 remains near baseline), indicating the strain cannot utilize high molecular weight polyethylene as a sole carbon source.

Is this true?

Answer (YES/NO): YES